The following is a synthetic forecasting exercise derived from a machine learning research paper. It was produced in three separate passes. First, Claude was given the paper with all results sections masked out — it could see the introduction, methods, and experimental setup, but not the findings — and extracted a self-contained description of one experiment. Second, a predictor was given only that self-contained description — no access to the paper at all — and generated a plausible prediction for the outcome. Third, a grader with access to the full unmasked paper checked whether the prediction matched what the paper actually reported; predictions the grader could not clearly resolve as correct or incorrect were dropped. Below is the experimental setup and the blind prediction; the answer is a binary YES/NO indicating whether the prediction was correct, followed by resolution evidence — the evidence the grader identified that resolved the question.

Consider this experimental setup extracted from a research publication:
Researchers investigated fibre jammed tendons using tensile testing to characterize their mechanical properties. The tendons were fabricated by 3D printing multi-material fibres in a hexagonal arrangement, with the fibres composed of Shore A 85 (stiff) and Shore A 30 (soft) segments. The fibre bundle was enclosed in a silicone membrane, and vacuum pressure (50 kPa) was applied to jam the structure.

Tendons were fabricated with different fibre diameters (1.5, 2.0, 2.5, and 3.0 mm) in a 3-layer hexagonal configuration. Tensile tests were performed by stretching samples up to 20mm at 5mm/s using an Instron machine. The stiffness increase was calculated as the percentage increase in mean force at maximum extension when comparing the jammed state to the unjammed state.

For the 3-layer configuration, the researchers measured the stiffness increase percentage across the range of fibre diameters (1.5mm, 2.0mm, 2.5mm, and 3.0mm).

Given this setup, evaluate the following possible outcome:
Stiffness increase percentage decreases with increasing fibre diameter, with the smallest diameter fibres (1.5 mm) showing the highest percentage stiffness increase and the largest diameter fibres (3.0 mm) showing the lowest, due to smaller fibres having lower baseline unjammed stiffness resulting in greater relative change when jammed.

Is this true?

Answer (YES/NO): NO